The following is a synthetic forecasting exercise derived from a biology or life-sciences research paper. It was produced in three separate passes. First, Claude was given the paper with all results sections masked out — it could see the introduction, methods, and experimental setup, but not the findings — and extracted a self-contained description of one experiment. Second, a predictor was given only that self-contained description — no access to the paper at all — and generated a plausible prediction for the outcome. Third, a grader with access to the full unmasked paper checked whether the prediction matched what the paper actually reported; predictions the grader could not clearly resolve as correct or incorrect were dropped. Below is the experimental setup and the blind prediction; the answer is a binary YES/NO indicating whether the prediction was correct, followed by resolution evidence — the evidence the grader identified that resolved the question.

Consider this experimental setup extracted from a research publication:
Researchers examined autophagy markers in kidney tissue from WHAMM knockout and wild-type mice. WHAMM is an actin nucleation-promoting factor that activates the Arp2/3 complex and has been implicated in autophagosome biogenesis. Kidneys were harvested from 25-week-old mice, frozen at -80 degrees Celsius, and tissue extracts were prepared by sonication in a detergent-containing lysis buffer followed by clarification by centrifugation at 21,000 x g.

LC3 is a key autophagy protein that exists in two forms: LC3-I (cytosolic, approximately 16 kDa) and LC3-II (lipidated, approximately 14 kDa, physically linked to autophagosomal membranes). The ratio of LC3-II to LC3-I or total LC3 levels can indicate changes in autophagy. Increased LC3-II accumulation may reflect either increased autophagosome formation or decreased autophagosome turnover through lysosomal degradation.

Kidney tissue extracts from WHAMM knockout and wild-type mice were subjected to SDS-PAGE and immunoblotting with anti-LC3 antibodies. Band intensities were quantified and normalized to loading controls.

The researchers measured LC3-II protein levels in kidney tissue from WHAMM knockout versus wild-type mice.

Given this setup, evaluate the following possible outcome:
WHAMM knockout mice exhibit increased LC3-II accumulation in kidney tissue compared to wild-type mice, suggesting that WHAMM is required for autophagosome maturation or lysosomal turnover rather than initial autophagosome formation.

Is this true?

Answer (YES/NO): YES